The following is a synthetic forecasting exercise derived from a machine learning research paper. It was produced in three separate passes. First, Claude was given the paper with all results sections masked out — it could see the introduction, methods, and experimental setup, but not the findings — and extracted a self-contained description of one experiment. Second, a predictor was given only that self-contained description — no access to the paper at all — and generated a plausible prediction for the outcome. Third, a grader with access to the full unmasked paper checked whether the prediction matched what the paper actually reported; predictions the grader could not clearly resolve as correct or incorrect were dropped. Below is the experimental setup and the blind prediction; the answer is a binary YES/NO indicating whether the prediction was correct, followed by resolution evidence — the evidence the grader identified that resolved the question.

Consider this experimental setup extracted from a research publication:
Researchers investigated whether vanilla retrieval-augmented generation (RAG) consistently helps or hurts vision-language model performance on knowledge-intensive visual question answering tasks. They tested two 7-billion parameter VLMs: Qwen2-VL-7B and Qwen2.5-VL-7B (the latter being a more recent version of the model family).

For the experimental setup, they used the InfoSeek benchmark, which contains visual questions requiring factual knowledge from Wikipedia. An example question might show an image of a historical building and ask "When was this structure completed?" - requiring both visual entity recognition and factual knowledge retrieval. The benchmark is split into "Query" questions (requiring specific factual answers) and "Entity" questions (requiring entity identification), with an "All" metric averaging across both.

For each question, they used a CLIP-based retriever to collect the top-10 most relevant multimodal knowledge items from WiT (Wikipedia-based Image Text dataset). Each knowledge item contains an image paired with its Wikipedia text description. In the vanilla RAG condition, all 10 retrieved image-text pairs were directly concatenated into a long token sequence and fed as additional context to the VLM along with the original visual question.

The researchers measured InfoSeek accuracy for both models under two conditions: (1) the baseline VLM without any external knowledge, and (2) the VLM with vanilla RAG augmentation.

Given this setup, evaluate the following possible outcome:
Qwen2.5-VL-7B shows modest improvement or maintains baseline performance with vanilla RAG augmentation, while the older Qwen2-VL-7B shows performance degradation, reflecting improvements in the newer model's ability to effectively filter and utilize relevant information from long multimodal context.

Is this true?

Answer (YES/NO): NO